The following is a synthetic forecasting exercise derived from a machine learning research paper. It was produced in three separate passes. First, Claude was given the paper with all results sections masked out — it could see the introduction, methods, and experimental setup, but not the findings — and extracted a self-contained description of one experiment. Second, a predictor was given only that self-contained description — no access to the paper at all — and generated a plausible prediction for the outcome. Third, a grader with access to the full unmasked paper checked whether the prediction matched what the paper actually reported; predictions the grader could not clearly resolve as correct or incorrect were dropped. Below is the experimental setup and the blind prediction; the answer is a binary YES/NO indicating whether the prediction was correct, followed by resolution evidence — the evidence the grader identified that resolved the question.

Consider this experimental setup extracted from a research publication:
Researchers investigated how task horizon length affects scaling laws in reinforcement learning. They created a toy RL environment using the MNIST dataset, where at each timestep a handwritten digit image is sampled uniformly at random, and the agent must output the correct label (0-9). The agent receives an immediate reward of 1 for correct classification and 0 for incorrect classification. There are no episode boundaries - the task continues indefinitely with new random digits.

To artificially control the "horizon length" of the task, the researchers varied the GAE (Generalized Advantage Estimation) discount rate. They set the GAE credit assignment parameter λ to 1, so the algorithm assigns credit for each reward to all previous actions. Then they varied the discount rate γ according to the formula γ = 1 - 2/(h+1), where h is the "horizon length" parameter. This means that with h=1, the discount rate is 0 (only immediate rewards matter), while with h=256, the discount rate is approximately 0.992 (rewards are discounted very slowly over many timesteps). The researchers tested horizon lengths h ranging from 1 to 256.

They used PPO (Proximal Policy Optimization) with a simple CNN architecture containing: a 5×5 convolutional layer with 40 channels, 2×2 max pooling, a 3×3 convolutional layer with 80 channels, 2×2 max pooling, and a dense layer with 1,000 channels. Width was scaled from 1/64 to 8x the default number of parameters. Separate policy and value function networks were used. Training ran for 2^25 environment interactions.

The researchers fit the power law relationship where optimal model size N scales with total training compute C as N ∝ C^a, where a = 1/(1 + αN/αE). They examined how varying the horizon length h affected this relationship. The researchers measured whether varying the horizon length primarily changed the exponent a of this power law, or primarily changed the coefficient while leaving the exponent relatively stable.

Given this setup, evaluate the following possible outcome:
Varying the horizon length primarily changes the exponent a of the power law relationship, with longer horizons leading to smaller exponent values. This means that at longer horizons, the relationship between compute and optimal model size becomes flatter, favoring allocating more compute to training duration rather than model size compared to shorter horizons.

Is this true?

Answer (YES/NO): NO